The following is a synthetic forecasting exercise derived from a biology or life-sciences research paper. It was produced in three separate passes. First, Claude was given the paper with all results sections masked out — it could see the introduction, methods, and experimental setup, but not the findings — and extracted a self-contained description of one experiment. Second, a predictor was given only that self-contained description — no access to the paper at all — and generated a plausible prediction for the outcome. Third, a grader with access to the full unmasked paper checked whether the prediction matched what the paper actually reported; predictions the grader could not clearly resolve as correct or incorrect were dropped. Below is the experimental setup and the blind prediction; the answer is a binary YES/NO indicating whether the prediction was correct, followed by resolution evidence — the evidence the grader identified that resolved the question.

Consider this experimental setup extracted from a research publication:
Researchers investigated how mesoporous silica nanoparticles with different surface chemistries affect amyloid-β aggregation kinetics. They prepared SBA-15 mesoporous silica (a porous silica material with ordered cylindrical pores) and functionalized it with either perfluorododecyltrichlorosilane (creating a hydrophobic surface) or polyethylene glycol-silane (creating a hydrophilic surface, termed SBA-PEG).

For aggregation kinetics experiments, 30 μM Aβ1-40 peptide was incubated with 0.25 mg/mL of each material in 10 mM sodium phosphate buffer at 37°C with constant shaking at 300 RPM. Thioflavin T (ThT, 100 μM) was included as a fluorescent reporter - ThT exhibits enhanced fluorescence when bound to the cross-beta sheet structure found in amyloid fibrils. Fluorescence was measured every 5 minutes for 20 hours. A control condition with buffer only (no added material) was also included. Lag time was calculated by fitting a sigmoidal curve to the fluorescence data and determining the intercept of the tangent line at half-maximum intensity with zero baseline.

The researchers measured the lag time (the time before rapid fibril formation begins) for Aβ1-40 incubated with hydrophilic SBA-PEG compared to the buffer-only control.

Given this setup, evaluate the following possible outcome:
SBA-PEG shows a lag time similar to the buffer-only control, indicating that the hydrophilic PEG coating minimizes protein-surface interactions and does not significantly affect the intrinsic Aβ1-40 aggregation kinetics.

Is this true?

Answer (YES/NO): YES